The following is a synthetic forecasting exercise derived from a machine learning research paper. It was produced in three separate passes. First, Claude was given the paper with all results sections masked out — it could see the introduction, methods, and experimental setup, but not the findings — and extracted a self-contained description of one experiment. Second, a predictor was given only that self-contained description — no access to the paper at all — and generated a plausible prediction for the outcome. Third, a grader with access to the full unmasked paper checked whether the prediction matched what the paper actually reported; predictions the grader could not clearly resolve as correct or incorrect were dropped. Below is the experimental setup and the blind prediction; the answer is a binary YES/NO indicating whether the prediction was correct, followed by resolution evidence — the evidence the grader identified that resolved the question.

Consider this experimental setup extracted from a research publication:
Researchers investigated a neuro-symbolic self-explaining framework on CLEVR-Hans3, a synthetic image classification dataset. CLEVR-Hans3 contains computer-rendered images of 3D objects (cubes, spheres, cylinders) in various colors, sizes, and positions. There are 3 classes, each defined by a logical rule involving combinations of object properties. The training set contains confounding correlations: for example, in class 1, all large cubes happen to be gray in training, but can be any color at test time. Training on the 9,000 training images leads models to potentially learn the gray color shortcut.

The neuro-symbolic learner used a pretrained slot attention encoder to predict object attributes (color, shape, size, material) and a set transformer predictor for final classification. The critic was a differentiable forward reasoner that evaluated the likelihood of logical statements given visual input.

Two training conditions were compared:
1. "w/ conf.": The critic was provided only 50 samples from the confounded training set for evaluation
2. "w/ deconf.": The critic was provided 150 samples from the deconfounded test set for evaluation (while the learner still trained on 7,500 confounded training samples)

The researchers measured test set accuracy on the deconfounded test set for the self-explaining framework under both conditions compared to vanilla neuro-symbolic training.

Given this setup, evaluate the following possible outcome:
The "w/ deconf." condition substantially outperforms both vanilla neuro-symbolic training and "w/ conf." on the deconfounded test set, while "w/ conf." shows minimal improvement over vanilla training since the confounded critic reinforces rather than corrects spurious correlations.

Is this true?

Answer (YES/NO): NO